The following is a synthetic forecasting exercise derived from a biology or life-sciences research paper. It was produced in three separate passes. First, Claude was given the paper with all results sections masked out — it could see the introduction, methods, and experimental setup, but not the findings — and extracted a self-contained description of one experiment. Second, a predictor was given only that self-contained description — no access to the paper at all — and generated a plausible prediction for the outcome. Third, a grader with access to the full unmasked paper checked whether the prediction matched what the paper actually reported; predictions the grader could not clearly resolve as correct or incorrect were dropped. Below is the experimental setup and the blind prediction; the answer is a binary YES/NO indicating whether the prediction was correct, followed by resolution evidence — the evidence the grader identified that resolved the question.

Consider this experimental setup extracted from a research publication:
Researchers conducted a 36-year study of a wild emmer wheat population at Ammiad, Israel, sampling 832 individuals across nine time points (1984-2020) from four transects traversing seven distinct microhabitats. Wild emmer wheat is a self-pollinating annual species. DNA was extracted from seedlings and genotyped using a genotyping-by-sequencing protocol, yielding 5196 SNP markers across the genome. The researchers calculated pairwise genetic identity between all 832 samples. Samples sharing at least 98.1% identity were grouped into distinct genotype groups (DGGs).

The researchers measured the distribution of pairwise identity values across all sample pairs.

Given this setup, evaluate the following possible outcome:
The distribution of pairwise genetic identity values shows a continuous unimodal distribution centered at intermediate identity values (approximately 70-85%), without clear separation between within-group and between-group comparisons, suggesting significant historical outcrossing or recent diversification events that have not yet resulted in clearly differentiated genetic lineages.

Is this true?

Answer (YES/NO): NO